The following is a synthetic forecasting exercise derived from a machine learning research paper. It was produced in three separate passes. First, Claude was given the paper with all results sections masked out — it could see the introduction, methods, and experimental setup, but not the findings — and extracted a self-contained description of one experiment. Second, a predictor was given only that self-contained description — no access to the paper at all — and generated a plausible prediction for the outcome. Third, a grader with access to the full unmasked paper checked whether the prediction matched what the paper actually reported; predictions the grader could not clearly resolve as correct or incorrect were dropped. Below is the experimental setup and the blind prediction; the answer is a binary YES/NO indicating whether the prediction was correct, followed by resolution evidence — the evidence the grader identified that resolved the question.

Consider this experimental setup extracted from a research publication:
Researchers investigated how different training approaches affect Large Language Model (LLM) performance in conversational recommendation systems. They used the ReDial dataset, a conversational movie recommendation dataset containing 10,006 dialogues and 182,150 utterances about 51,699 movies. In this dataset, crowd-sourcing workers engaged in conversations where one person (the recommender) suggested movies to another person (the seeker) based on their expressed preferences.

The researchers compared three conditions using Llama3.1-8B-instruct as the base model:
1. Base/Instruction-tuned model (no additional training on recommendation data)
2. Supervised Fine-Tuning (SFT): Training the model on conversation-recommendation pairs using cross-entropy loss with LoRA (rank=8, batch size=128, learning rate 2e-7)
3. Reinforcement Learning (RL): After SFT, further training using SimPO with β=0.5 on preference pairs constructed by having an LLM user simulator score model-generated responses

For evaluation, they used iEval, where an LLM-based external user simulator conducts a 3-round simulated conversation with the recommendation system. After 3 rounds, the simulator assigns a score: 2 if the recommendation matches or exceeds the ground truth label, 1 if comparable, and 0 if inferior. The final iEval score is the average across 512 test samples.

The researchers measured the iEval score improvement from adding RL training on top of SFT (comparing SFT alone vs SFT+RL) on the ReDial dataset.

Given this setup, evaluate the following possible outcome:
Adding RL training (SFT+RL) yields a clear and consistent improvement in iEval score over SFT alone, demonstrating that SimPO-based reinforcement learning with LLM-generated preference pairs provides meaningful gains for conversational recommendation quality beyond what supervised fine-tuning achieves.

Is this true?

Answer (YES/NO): NO